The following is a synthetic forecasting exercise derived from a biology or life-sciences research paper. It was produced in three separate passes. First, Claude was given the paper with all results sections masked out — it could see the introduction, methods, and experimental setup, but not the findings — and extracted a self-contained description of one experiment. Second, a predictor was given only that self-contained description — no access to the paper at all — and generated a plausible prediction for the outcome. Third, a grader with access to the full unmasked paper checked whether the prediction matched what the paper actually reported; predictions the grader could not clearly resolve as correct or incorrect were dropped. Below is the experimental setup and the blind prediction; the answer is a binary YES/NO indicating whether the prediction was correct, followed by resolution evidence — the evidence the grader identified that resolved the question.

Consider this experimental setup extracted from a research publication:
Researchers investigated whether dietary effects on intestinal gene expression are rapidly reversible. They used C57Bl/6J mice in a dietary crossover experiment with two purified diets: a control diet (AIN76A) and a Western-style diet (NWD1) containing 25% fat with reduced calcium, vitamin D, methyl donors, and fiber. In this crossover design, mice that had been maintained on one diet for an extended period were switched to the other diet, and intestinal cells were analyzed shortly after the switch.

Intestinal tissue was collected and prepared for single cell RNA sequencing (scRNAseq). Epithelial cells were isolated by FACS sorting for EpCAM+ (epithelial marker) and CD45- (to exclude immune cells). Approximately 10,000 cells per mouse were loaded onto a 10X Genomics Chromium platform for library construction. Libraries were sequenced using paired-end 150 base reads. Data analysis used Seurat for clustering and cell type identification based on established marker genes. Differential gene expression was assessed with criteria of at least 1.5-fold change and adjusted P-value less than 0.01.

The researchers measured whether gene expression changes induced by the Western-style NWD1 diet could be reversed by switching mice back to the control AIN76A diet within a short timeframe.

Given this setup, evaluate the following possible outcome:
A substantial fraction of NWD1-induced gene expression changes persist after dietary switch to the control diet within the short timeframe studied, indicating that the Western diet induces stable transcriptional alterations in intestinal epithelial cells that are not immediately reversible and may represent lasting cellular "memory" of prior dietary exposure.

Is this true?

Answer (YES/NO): YES